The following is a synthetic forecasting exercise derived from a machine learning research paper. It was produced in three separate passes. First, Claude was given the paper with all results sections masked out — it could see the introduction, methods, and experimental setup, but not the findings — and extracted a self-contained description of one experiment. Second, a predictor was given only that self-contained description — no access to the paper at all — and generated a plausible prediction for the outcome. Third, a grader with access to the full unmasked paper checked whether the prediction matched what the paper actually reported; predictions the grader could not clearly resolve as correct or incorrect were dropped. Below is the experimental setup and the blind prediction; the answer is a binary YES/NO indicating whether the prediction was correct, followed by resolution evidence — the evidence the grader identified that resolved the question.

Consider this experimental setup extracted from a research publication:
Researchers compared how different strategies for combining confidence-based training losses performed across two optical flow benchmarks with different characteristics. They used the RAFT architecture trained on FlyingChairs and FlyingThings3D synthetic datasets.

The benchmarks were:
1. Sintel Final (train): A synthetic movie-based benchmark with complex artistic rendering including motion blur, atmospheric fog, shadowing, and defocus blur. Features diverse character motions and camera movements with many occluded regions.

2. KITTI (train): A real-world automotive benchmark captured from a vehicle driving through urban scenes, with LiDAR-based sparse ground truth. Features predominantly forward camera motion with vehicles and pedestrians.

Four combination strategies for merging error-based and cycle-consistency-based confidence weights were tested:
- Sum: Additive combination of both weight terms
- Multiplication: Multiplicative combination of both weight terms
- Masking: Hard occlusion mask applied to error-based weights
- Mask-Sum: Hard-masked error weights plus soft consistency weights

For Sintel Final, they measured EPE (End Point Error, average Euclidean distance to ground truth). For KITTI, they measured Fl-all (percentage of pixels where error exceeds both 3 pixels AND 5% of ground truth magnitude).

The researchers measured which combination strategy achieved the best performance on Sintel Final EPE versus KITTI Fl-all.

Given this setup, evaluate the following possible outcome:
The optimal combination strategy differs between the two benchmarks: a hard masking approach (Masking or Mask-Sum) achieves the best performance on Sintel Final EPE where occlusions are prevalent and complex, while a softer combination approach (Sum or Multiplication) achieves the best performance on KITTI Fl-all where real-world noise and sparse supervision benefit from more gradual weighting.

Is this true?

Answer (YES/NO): YES